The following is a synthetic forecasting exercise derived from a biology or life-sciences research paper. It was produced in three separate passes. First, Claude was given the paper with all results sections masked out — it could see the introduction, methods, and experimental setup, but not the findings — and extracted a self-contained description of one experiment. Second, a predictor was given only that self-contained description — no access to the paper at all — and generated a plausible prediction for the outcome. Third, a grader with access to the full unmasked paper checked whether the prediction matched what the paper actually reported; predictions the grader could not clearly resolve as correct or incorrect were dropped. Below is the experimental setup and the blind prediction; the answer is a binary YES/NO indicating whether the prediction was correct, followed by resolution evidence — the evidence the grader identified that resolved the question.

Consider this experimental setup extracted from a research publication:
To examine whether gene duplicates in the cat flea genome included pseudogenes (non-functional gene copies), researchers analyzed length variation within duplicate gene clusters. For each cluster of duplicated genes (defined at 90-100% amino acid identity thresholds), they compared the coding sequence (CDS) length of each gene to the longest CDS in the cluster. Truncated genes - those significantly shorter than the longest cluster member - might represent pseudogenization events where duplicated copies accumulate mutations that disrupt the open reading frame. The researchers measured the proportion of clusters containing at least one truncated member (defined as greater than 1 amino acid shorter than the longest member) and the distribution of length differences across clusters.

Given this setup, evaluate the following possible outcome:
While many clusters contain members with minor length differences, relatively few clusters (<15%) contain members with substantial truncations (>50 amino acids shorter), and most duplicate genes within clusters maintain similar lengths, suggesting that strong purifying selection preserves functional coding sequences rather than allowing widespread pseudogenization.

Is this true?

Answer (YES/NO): NO